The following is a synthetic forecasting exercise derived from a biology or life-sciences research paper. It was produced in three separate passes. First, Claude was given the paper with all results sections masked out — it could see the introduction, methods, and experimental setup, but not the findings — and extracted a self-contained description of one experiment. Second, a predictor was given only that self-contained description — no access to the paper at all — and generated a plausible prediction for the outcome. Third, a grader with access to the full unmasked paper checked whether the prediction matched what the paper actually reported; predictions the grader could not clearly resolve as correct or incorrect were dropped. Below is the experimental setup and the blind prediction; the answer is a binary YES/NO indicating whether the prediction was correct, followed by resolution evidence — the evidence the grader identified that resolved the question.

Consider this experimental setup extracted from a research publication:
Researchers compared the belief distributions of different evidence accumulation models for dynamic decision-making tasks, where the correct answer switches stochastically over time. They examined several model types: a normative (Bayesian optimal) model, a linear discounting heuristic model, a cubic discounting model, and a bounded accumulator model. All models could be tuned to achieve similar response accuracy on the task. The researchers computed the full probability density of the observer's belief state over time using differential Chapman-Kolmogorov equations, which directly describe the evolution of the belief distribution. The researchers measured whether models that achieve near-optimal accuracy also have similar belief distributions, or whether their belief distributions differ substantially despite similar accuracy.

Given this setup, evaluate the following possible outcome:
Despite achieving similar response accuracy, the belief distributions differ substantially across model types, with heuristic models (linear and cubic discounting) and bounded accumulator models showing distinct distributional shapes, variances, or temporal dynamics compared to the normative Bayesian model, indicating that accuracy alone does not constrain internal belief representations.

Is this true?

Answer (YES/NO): NO